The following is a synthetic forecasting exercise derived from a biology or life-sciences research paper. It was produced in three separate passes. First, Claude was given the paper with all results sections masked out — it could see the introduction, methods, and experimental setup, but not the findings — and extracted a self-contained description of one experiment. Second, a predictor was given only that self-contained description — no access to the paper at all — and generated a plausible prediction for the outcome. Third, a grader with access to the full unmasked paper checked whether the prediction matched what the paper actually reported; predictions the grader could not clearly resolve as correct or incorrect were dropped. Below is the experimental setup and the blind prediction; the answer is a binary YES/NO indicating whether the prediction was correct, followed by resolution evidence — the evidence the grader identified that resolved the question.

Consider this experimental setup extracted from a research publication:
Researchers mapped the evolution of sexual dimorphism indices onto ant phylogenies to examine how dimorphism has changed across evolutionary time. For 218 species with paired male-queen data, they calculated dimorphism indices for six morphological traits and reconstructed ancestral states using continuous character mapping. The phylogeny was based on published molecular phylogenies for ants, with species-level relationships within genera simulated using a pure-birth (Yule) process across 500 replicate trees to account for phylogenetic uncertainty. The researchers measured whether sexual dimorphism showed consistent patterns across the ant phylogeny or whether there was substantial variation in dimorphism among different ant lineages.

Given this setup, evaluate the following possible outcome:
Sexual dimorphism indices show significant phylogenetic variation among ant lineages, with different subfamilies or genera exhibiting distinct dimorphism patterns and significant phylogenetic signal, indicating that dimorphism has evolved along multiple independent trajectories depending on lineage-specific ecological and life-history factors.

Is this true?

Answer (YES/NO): YES